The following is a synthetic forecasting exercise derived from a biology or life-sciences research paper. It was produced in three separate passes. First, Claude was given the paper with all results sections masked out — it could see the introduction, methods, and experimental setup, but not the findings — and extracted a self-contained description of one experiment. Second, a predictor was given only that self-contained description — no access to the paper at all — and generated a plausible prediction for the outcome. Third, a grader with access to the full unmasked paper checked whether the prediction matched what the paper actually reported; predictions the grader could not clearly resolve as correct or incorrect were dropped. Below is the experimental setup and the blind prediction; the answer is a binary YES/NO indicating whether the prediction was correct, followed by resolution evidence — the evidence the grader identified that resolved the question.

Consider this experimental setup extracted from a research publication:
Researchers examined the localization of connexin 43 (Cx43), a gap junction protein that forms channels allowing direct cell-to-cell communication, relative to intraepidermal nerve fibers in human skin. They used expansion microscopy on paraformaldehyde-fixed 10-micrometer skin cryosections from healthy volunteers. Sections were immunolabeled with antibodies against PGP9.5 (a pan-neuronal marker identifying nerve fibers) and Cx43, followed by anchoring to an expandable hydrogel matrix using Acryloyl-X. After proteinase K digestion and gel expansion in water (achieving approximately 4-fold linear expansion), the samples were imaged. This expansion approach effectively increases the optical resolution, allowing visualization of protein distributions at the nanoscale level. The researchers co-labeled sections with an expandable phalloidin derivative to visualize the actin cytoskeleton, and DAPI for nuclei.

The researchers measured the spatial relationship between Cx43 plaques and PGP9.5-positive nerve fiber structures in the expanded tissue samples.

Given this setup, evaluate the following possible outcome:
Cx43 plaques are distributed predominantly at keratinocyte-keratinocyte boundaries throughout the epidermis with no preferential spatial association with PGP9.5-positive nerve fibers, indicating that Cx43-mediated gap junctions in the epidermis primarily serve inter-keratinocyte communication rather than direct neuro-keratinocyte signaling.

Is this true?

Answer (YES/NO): NO